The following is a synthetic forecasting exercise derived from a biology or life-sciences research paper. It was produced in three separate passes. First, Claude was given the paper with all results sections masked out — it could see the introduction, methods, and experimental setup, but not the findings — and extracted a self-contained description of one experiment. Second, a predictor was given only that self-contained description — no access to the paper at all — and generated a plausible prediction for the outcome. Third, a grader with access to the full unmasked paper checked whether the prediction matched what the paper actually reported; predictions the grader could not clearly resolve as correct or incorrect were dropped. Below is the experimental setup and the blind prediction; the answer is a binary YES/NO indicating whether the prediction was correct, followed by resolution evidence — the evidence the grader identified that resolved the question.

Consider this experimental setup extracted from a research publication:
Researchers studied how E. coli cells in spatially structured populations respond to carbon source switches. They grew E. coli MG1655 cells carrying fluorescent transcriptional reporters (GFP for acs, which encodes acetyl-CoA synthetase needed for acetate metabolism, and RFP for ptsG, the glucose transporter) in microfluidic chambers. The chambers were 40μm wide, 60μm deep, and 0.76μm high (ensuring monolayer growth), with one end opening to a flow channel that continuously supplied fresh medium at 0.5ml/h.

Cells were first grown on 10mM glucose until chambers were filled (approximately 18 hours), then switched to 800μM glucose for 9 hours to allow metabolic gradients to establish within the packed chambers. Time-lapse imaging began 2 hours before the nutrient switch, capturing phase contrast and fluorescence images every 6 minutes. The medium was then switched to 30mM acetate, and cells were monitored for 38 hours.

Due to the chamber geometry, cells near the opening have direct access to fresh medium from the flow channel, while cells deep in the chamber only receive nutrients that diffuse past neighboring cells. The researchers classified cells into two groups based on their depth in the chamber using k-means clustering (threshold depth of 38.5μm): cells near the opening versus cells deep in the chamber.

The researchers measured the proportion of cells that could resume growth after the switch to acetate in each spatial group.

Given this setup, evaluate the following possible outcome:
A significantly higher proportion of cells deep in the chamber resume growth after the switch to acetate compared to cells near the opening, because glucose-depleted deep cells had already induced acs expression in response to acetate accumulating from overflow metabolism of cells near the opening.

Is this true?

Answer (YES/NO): YES